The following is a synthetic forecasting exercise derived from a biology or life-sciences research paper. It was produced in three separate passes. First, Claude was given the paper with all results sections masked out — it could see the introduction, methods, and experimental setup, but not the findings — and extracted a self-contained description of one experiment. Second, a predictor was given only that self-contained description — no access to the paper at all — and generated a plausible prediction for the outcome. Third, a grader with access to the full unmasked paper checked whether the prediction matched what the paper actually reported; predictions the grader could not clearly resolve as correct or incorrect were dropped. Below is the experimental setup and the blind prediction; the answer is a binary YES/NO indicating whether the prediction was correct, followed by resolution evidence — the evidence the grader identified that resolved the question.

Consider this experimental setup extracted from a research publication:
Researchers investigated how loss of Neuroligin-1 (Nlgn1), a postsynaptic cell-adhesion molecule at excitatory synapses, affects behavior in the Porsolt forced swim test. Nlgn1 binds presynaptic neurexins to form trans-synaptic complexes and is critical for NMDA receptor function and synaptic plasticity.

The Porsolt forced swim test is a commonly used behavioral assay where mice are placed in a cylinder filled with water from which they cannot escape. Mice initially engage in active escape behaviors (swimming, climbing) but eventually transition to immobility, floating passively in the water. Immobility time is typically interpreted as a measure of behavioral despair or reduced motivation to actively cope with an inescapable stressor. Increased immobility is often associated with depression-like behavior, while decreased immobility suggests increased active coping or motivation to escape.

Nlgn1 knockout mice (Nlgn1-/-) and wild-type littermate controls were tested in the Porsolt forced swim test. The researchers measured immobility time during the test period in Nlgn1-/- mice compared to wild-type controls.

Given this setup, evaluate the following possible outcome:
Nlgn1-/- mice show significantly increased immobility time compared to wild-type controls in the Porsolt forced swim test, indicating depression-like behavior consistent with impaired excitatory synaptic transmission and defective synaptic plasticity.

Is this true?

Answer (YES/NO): NO